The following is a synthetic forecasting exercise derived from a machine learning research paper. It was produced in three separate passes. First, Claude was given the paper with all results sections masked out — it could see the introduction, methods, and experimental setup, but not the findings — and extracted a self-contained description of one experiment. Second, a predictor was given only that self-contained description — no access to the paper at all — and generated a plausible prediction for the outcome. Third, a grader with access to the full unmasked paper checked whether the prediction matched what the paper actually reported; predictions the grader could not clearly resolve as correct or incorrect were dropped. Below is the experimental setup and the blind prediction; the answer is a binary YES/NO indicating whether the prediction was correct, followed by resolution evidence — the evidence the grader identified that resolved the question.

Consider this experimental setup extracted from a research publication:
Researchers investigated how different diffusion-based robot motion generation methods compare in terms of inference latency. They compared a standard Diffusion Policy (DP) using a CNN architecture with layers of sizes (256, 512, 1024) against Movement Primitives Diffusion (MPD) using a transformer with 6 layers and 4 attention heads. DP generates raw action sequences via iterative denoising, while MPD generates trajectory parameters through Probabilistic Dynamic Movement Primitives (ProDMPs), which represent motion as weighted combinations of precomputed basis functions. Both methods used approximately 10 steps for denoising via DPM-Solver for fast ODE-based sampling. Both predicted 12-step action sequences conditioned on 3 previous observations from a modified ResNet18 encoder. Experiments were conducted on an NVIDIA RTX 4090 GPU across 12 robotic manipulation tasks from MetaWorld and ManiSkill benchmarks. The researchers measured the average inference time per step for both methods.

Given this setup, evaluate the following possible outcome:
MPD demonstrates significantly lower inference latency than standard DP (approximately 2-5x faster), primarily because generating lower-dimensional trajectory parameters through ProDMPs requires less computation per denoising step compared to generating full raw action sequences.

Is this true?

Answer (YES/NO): NO